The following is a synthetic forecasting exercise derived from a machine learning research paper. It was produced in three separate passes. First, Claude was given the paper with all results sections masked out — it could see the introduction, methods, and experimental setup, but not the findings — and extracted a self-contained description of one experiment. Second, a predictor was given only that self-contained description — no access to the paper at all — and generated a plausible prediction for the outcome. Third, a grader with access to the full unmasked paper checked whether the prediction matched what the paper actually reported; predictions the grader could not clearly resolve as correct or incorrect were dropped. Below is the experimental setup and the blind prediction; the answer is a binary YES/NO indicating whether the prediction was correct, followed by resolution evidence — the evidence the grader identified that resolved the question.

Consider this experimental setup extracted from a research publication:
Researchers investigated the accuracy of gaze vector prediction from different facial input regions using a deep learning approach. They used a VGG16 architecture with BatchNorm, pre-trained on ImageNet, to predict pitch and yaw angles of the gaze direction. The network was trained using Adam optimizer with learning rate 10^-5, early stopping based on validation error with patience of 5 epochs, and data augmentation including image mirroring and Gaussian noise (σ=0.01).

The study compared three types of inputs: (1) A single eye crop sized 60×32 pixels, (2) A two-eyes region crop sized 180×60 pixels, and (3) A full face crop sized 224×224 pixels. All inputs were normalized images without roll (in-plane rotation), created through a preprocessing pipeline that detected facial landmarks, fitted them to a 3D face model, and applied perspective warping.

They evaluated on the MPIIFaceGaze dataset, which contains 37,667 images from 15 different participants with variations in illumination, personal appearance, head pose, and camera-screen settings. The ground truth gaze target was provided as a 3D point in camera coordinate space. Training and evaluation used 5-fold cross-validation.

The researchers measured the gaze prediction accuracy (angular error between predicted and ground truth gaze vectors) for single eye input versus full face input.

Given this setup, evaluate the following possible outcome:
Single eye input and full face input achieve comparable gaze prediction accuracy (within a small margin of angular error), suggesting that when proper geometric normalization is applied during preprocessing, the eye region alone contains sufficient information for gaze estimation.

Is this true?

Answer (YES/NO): YES